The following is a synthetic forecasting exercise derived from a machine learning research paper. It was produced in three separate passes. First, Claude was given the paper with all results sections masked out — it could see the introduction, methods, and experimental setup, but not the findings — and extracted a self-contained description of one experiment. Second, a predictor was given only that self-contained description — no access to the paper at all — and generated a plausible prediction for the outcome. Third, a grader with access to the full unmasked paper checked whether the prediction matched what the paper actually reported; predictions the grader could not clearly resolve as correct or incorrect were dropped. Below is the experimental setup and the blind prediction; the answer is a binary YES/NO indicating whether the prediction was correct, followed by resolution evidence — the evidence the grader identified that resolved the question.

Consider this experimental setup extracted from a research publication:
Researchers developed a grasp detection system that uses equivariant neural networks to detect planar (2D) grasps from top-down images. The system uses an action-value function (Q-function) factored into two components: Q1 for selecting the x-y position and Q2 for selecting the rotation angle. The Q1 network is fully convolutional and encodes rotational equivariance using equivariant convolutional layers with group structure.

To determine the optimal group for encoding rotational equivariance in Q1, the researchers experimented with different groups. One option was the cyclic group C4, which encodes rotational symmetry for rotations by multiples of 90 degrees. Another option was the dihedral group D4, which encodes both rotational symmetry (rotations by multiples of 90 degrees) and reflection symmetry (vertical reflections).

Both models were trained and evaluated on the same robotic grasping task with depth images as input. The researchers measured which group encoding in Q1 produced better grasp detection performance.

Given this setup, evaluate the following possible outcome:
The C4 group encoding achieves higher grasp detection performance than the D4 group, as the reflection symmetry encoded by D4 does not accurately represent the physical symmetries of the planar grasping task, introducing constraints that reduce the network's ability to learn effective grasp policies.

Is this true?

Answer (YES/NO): NO